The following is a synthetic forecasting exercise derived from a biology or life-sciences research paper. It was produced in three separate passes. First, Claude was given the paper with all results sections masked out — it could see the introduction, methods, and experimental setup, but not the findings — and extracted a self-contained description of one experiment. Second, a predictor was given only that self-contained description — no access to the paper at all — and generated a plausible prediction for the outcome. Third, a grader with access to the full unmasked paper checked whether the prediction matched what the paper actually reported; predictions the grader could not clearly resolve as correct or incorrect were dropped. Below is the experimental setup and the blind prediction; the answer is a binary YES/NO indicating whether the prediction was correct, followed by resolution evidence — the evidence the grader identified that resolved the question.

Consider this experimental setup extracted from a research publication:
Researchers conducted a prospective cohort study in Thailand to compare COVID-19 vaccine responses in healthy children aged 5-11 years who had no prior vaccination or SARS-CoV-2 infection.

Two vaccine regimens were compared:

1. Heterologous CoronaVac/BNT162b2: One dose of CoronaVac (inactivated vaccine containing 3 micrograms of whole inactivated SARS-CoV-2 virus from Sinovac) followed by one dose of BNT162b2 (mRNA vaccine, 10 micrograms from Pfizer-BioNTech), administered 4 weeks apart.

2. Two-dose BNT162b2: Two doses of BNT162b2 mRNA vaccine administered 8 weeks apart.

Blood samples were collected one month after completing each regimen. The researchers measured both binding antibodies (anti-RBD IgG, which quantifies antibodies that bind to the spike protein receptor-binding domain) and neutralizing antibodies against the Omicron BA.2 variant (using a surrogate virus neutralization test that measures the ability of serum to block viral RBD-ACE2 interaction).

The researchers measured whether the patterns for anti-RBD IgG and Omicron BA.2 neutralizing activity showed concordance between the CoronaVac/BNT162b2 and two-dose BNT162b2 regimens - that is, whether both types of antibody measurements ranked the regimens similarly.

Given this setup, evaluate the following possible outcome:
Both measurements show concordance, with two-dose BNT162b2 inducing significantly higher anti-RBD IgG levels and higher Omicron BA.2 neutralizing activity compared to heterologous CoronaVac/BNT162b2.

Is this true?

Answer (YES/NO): NO